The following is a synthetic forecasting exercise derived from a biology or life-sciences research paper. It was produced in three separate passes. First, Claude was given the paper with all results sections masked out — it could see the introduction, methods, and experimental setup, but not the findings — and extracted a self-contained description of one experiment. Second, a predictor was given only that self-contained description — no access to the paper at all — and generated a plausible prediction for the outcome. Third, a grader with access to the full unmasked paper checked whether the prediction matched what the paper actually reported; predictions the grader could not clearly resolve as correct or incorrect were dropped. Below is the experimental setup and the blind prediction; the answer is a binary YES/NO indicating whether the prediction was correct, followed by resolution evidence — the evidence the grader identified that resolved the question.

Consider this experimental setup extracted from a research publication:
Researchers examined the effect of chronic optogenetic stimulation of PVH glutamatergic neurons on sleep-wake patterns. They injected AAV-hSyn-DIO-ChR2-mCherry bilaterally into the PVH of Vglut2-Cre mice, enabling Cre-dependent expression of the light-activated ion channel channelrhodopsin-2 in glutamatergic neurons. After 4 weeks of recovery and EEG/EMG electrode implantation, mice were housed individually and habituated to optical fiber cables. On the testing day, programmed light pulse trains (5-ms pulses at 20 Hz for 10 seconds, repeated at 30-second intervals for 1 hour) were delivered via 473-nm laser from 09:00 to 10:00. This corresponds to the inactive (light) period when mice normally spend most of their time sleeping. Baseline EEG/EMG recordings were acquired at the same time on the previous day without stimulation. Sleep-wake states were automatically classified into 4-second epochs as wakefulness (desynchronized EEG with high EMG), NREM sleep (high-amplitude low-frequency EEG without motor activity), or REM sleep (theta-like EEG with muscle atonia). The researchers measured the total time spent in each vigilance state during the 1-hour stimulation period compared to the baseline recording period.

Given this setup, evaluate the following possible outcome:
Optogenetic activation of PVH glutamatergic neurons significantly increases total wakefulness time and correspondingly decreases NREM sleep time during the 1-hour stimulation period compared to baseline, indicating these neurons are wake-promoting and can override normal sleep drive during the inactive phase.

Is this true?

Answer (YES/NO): YES